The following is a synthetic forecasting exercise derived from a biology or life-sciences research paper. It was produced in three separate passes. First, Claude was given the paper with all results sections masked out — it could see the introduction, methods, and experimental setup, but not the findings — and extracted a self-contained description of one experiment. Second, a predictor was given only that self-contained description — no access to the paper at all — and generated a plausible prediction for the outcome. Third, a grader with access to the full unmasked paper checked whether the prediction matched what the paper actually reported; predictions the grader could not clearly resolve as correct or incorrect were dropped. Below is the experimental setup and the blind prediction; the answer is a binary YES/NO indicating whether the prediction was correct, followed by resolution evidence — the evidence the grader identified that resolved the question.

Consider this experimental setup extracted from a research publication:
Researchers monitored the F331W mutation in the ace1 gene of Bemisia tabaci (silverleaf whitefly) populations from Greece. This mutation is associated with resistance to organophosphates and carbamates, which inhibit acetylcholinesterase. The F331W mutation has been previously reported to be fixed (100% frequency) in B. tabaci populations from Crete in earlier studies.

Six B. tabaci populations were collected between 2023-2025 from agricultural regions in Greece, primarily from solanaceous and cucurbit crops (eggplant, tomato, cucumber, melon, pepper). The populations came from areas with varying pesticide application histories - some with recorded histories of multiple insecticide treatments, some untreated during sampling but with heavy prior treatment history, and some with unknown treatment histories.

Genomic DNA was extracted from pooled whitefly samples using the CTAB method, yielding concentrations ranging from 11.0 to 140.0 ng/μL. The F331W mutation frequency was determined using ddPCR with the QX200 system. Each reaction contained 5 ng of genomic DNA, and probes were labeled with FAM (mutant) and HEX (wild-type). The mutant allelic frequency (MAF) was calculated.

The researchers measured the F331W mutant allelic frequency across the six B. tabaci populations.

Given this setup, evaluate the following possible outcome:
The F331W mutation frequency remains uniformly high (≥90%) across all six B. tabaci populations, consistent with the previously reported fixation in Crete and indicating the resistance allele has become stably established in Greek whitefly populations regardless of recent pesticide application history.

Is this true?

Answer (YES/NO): NO